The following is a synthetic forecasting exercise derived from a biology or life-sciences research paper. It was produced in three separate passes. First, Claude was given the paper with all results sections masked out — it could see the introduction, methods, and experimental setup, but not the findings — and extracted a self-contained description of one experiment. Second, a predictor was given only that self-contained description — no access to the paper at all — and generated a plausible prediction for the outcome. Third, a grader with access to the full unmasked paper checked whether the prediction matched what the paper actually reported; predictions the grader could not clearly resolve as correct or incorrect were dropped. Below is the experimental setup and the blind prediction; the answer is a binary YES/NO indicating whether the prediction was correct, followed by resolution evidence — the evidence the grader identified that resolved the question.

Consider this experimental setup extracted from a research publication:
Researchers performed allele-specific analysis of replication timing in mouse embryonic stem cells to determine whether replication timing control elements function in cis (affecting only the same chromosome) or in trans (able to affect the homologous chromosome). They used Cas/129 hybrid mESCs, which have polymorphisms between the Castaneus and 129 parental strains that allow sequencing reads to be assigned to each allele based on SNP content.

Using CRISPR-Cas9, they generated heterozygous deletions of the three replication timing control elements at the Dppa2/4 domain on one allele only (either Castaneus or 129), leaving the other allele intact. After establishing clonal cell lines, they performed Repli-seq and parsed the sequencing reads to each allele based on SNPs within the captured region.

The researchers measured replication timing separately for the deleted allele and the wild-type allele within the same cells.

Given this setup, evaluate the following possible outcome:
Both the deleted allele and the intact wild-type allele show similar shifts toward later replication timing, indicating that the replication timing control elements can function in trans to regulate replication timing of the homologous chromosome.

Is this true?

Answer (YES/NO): NO